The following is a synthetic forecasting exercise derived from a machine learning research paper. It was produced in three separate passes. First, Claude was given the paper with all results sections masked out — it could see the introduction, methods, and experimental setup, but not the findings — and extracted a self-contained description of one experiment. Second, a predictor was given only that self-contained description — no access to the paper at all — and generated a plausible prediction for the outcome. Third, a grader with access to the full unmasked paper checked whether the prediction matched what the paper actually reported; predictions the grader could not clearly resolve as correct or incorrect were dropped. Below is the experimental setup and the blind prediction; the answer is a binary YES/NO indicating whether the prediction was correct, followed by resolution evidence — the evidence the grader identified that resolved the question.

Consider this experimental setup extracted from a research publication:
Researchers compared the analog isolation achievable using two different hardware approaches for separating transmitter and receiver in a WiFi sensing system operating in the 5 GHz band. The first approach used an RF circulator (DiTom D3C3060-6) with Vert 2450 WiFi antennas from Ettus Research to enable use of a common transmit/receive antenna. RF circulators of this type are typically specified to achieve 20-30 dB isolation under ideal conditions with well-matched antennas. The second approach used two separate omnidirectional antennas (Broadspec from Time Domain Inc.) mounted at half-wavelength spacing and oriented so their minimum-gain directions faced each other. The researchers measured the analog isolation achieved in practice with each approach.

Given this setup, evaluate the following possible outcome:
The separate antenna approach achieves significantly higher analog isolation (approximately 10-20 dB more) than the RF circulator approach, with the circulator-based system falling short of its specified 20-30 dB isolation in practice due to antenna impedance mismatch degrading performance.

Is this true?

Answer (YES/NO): NO